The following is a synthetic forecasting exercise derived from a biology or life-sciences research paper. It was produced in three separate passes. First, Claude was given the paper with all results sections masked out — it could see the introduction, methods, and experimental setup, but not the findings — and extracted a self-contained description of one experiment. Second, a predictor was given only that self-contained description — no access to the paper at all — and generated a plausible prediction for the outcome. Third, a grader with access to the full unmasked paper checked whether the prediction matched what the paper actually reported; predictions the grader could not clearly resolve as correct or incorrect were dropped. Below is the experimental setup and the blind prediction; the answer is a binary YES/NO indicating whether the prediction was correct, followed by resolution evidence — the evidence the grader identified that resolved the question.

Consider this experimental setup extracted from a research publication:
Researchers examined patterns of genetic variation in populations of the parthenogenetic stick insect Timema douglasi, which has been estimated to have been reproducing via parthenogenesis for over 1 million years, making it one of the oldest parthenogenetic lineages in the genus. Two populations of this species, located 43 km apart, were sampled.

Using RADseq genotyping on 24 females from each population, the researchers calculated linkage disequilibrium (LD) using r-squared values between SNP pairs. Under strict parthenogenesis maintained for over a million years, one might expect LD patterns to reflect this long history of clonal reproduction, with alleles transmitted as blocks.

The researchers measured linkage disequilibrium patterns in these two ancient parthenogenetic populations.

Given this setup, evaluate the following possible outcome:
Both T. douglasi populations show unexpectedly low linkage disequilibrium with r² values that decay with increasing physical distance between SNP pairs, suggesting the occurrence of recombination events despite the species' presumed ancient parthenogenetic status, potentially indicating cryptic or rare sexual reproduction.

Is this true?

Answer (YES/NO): NO